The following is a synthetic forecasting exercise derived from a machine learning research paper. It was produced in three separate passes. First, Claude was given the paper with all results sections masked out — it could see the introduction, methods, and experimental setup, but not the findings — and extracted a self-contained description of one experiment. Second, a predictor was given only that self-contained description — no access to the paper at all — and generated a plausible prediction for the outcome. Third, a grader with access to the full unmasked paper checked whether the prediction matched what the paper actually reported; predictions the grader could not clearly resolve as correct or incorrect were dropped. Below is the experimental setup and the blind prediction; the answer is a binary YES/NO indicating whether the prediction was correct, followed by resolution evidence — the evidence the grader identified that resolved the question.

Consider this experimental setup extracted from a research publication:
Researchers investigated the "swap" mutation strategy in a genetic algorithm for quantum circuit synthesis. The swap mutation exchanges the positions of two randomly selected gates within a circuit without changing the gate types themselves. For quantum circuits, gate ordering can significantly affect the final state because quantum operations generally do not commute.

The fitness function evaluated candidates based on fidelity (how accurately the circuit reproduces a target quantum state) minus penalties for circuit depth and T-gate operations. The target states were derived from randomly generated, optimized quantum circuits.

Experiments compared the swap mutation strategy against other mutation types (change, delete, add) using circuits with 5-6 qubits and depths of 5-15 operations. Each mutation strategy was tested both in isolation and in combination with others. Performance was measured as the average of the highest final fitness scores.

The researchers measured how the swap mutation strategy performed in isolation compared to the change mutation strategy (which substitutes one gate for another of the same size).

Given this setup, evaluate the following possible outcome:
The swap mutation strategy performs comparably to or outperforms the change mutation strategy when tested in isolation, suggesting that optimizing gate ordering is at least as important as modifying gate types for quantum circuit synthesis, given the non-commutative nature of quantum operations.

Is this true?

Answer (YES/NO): YES